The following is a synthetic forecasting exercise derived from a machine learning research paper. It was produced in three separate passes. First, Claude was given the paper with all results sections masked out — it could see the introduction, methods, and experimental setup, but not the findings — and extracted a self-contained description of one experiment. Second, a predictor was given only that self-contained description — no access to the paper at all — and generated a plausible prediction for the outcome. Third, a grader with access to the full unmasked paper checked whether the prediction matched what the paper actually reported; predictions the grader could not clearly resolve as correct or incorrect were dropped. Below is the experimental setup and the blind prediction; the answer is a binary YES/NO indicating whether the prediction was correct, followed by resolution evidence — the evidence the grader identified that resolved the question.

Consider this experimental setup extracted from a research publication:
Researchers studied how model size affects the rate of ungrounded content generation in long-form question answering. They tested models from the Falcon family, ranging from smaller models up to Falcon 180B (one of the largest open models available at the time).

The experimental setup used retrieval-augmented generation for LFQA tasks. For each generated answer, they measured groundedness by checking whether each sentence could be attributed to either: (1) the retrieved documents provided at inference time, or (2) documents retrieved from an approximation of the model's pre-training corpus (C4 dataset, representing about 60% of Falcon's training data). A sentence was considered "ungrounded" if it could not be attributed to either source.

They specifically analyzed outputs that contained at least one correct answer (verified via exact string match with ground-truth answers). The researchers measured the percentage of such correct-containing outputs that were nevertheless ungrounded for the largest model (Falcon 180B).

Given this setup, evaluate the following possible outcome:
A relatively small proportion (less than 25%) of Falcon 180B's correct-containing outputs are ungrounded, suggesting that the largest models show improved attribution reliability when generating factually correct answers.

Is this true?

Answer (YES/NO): NO